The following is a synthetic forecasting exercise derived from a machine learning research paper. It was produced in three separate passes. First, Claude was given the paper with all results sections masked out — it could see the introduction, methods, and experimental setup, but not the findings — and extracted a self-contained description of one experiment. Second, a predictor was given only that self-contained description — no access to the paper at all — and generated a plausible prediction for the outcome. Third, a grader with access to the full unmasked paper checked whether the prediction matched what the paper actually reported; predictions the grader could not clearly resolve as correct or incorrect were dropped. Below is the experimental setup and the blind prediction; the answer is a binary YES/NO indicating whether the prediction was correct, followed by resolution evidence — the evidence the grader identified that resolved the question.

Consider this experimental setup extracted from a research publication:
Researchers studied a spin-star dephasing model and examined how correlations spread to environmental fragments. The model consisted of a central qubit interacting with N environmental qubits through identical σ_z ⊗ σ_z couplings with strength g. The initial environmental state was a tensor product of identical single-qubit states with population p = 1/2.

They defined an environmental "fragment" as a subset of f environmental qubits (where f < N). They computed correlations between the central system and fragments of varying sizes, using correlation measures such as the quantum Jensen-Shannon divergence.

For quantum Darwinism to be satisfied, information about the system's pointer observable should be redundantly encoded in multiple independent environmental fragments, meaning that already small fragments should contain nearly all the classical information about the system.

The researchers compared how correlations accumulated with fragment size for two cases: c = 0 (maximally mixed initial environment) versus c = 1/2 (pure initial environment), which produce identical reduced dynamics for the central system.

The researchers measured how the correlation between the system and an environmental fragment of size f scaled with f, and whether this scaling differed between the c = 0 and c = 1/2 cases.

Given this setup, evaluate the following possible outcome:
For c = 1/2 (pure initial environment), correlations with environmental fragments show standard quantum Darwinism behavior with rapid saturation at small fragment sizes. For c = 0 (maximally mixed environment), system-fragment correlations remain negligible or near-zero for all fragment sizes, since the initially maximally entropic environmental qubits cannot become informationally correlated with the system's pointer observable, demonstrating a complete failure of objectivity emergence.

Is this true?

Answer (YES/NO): YES